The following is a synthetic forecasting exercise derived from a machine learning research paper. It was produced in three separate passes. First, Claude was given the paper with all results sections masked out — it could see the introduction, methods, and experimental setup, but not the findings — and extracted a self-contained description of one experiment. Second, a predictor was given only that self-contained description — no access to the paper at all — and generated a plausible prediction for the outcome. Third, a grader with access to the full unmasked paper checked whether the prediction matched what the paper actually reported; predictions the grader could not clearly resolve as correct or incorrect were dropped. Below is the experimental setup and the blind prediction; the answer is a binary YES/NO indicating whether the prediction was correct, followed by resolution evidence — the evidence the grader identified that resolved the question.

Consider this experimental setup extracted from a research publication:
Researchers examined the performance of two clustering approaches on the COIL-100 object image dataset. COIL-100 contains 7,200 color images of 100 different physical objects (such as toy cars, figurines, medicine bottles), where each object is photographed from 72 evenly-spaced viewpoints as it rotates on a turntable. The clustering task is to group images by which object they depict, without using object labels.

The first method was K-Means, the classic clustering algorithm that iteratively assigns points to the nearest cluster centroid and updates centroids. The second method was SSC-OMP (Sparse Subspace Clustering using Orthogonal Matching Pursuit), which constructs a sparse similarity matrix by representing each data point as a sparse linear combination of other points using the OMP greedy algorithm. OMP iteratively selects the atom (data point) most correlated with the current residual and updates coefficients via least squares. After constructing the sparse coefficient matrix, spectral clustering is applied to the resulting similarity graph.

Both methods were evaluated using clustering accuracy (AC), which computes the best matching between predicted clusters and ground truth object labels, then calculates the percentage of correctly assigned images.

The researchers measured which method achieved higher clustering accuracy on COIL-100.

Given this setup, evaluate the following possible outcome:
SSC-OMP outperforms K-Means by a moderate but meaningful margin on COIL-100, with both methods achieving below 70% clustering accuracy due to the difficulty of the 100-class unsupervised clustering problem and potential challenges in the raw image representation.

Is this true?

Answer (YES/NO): NO